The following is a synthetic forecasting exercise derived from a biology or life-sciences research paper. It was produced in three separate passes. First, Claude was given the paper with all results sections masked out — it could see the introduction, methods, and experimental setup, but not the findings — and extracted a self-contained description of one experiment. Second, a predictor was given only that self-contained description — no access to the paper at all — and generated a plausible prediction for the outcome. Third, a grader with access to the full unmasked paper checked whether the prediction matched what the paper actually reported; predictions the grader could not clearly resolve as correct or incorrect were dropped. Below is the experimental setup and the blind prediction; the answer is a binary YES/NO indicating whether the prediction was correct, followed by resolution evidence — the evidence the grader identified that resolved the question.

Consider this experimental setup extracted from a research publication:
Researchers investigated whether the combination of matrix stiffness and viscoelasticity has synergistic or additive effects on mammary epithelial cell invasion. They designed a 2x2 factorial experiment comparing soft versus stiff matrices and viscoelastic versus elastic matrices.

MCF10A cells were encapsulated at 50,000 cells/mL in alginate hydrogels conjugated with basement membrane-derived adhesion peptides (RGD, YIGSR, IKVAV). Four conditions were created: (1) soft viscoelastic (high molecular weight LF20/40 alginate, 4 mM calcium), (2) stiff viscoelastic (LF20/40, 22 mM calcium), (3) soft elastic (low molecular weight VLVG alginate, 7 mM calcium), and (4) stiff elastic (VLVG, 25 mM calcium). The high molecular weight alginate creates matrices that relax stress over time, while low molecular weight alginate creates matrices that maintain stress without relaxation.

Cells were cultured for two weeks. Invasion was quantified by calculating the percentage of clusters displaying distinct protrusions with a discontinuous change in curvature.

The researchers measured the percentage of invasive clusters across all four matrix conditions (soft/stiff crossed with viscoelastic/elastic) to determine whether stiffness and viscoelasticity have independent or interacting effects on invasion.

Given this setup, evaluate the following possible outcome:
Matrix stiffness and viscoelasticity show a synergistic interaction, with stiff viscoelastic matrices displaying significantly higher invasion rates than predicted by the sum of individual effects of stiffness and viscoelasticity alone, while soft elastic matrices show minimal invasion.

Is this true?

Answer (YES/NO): NO